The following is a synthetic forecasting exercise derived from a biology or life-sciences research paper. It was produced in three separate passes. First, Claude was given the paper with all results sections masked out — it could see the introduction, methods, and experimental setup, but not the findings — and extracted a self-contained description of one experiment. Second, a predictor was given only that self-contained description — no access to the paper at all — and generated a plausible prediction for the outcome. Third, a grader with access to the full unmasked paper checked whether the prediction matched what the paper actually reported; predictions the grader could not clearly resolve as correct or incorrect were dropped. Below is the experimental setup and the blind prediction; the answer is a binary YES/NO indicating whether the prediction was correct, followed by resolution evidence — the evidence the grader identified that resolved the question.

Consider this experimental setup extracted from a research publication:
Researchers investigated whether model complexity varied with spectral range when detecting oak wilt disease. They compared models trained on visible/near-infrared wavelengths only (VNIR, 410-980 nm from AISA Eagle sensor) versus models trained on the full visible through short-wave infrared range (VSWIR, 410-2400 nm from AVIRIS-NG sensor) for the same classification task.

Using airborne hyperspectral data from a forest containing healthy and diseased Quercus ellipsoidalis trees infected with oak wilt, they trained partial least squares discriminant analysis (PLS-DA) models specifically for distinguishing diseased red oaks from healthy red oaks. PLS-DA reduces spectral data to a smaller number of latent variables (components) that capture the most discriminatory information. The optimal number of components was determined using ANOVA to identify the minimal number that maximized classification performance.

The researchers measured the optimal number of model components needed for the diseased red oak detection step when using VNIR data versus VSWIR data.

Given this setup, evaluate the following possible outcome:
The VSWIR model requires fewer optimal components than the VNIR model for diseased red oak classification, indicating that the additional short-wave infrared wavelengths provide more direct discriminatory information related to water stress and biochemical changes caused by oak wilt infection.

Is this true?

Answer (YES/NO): YES